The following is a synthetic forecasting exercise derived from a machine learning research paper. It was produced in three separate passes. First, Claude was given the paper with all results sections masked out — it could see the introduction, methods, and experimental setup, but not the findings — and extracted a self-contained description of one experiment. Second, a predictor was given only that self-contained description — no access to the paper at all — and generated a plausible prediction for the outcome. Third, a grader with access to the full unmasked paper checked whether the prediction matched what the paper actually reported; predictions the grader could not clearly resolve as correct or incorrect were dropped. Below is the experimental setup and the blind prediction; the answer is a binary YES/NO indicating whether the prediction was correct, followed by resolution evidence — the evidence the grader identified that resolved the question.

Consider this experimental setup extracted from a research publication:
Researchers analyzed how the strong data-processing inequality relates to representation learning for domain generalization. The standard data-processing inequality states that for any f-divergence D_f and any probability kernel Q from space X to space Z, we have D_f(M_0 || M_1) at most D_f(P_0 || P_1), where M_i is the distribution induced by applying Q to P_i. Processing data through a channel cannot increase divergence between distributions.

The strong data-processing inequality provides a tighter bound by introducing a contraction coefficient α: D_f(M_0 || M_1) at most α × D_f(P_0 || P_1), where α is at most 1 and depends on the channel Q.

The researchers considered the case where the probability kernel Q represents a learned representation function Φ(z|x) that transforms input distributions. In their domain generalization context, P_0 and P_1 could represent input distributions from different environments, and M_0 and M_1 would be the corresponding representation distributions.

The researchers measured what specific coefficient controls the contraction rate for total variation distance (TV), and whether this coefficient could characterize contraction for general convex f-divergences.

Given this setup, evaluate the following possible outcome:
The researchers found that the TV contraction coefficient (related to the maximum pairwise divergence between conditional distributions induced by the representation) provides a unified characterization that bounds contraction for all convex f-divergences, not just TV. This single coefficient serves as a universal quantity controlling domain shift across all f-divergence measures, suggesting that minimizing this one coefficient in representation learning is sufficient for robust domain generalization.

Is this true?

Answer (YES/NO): YES